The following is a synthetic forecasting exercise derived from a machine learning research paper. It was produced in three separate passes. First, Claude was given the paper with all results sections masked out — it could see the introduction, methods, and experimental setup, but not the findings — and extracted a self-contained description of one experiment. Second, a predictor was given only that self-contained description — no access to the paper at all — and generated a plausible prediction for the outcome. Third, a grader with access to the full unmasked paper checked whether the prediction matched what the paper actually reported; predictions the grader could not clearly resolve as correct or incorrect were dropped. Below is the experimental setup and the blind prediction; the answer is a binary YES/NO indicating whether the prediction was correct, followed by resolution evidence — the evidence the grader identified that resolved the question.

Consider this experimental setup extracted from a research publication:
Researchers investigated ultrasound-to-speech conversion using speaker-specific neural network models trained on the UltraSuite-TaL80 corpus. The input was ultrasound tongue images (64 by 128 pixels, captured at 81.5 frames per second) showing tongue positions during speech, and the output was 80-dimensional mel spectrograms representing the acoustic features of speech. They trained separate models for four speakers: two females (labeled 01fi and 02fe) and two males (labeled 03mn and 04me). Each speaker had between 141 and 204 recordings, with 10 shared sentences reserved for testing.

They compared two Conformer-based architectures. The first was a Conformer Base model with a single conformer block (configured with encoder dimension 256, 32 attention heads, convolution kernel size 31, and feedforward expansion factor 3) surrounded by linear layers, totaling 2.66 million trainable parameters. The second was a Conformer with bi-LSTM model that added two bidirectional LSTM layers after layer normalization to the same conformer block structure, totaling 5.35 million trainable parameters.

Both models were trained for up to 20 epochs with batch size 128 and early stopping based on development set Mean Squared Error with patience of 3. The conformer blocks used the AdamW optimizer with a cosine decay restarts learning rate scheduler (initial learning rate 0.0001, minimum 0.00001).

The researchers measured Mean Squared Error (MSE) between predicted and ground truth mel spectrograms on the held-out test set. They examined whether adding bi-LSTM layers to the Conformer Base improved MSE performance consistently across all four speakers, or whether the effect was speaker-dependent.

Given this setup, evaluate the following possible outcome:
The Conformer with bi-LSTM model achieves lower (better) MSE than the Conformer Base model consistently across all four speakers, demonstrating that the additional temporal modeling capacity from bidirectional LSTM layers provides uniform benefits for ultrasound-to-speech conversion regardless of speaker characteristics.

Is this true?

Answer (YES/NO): YES